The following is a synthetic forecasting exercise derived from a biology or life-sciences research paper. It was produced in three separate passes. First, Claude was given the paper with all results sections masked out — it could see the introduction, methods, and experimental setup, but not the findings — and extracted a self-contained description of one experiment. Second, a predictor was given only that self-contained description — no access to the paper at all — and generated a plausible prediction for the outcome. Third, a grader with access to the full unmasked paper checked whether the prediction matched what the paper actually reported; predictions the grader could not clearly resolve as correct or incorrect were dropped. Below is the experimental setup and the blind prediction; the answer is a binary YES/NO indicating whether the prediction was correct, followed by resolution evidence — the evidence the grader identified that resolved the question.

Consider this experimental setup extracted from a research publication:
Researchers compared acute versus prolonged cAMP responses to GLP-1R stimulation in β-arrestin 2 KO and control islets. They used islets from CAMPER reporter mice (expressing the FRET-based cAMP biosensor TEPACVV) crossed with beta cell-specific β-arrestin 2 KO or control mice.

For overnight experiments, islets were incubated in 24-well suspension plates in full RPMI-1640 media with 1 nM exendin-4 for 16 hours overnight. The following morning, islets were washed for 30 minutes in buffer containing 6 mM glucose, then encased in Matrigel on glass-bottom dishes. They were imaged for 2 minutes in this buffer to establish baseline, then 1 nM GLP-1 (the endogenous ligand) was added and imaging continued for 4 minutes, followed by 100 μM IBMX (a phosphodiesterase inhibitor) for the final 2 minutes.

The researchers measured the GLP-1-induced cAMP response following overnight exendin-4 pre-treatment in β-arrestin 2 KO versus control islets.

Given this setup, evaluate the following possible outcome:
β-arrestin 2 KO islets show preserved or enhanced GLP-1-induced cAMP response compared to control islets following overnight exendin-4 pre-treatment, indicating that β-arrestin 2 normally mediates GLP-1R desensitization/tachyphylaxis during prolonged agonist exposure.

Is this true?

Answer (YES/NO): YES